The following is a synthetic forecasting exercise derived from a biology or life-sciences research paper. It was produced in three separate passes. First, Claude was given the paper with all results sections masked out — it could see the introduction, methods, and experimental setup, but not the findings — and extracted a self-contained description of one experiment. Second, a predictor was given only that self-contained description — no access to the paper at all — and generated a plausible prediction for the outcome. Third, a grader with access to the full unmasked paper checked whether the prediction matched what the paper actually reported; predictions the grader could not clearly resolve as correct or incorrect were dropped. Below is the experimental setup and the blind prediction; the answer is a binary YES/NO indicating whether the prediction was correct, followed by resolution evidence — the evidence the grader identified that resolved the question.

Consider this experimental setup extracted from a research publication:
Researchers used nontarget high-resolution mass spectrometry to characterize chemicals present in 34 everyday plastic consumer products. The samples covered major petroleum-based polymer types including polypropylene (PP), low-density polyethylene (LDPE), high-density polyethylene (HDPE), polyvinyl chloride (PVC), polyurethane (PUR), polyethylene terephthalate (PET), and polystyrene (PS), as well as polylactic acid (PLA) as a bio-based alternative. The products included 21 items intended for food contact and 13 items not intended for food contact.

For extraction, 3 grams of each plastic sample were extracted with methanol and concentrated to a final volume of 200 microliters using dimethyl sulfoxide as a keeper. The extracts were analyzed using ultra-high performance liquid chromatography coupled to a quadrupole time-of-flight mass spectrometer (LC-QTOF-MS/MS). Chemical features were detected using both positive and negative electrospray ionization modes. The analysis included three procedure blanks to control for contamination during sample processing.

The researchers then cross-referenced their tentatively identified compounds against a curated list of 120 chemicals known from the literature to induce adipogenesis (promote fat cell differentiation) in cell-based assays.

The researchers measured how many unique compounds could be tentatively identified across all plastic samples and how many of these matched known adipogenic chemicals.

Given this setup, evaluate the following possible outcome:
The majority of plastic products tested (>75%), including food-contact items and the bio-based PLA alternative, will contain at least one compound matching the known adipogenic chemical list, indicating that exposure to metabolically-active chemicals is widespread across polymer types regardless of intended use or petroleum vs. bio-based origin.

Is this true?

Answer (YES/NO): NO